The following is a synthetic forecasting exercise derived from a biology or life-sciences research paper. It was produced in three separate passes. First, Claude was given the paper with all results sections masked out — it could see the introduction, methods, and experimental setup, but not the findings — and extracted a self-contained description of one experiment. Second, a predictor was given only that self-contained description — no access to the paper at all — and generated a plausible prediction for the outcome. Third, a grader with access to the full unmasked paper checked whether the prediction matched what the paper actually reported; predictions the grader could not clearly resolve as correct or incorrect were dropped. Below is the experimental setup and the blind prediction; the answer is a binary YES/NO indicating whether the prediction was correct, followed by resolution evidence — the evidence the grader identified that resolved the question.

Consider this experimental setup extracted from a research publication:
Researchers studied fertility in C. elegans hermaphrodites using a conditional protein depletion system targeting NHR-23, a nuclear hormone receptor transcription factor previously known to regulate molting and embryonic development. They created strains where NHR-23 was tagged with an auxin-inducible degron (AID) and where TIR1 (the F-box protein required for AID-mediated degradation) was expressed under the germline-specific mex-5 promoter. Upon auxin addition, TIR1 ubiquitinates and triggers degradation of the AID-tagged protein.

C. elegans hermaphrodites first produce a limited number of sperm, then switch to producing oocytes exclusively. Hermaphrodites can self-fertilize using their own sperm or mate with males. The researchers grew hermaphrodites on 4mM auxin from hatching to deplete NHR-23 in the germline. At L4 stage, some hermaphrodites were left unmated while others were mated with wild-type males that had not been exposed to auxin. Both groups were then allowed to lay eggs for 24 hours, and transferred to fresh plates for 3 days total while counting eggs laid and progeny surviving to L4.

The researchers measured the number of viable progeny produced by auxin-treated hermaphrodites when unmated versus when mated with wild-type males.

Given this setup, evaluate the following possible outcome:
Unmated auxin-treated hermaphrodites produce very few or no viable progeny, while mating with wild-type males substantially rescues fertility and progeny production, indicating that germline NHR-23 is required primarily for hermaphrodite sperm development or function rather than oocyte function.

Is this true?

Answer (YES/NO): YES